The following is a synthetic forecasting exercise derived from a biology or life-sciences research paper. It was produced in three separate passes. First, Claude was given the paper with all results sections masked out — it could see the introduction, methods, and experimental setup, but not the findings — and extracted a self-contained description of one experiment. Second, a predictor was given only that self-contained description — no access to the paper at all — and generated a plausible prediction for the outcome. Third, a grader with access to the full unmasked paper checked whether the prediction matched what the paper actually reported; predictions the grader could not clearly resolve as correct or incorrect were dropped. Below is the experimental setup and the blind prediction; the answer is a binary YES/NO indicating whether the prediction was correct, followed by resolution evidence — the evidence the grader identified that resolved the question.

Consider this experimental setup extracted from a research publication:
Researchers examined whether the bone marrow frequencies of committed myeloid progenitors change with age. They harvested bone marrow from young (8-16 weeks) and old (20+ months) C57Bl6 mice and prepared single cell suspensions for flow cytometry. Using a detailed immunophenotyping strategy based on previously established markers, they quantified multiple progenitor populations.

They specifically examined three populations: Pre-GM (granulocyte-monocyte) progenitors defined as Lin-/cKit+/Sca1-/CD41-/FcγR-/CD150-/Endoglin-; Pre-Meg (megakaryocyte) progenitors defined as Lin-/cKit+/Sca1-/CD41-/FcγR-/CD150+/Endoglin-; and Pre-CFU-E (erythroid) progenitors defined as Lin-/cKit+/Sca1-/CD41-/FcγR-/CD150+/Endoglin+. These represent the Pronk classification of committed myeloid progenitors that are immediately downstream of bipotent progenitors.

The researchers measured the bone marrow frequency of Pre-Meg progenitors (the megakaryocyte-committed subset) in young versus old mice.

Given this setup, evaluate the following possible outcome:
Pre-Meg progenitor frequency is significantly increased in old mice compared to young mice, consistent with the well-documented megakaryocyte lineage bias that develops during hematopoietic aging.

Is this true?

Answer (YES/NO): NO